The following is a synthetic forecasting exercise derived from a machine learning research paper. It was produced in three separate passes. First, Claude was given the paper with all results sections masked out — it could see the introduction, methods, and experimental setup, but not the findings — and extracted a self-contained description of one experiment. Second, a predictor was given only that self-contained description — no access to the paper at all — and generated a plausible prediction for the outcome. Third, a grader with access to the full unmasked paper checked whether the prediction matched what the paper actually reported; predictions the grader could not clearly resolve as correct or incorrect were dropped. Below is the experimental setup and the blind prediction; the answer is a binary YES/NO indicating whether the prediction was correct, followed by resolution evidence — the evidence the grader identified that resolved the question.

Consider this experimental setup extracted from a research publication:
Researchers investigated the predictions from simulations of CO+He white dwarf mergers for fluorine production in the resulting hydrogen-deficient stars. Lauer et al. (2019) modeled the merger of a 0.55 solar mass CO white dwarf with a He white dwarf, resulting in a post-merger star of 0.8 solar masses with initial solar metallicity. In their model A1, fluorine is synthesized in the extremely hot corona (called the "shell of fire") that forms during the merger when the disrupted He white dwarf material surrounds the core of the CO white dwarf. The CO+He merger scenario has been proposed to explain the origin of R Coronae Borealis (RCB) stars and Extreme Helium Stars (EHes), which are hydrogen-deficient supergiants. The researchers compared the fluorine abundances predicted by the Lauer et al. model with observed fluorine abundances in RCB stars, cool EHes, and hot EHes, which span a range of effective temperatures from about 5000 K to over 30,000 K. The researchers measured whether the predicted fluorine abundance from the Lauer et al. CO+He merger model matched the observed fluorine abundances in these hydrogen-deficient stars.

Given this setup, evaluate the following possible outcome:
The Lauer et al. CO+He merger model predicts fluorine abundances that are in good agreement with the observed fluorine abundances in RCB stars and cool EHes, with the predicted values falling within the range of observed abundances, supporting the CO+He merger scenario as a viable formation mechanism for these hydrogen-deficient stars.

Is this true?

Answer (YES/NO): NO